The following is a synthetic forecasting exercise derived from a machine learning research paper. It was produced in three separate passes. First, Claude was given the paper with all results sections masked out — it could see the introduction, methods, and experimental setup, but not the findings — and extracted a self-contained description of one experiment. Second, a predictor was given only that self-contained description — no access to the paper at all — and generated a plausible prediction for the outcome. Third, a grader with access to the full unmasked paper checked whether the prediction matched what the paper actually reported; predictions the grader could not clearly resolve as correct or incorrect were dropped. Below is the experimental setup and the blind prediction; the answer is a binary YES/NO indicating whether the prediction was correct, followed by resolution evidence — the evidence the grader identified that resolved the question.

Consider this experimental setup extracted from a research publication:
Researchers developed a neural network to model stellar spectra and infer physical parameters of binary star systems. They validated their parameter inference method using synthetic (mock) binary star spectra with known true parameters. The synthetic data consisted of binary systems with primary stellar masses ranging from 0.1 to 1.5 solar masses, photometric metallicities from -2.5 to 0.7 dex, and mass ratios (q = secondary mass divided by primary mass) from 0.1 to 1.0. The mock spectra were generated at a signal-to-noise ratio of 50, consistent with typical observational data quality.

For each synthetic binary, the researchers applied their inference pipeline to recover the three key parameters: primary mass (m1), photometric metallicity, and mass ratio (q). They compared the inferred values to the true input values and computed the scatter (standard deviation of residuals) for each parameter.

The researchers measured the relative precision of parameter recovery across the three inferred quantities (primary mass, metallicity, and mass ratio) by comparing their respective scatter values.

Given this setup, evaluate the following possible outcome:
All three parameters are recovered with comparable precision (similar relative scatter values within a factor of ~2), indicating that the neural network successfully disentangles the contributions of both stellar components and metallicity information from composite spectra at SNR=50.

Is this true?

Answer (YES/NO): NO